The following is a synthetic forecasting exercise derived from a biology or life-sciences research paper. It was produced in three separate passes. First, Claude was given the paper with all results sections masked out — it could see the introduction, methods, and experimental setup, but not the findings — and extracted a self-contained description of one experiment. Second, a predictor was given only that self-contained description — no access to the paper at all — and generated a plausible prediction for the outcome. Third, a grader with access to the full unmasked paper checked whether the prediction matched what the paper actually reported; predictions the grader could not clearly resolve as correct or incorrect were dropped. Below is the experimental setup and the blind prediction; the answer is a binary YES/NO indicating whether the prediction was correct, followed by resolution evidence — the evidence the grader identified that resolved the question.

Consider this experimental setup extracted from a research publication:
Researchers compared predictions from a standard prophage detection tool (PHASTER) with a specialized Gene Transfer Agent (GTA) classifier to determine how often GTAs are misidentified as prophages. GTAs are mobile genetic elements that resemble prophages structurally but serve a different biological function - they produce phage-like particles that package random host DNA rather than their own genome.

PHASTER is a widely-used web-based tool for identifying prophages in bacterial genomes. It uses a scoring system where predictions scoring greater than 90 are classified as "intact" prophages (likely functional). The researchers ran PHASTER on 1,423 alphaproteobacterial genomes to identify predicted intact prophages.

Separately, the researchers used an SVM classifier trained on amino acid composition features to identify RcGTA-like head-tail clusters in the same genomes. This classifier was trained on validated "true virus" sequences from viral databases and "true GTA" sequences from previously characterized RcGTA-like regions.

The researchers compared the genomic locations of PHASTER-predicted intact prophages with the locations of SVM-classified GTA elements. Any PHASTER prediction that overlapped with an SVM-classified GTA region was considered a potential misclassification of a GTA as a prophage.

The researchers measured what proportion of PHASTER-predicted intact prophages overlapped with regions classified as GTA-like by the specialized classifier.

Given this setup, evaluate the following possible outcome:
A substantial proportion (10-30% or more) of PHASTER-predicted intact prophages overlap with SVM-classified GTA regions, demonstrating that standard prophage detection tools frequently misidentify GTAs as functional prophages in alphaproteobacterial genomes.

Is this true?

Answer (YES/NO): YES